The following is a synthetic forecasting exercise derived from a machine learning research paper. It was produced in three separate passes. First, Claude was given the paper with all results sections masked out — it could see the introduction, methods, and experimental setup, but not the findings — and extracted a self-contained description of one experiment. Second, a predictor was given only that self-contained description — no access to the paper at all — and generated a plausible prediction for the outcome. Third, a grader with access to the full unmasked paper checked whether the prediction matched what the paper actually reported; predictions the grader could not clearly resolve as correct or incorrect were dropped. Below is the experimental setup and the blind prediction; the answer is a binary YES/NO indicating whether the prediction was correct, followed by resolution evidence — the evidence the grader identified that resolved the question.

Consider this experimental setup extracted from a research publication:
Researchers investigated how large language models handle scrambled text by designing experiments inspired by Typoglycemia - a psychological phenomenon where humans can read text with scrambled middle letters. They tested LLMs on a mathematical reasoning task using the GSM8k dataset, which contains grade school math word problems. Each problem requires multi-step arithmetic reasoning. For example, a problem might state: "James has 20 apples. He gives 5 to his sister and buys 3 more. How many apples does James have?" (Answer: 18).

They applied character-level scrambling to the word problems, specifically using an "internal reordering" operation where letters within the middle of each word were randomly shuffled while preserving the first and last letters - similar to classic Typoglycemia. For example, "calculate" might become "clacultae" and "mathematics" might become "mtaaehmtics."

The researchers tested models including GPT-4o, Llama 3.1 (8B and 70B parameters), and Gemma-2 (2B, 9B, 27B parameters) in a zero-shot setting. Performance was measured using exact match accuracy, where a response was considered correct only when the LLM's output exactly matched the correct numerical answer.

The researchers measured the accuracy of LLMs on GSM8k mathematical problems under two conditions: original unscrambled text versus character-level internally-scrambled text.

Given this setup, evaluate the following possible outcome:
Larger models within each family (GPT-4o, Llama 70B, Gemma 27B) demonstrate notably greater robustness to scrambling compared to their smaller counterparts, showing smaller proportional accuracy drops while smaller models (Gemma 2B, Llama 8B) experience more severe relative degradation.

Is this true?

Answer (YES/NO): YES